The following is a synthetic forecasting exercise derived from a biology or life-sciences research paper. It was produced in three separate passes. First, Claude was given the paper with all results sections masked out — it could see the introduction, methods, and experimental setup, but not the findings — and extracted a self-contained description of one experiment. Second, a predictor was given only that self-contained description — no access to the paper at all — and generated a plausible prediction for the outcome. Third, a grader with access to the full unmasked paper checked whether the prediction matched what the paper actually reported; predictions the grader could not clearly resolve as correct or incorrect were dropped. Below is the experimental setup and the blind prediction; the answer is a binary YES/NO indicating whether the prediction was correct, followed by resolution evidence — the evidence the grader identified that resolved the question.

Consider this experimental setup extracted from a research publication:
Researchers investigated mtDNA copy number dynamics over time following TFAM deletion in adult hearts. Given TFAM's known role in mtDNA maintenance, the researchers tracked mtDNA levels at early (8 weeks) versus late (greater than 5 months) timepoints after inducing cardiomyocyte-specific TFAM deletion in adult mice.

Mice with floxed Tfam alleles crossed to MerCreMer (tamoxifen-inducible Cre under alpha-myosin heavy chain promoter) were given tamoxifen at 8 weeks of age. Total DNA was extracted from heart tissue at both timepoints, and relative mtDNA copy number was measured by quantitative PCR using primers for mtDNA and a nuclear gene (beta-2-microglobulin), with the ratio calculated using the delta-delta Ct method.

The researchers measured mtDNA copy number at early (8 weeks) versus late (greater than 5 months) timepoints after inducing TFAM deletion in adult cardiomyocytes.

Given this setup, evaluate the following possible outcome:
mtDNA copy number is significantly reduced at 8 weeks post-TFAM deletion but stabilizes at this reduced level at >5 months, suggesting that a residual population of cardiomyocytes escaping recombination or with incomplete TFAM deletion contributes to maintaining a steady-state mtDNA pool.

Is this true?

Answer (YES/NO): NO